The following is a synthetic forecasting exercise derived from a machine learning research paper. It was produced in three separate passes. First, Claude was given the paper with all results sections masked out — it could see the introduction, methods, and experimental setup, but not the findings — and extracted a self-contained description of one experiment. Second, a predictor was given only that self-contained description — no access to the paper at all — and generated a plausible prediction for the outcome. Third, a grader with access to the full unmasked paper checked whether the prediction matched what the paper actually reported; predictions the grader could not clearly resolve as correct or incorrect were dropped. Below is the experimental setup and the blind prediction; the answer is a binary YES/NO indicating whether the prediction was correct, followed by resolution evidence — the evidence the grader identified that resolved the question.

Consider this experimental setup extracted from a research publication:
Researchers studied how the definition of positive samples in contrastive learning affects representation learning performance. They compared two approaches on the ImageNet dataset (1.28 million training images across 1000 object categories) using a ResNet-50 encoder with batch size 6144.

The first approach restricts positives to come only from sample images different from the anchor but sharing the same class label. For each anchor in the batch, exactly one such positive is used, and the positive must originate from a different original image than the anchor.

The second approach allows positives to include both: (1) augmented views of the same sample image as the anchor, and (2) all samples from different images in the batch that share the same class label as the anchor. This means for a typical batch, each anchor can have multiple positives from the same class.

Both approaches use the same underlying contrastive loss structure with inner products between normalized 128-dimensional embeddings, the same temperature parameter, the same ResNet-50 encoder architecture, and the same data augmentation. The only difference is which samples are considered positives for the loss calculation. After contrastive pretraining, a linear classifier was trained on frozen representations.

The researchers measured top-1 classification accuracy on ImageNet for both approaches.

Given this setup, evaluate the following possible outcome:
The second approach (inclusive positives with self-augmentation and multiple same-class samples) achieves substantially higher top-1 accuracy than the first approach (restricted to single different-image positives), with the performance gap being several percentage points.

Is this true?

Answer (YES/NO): NO